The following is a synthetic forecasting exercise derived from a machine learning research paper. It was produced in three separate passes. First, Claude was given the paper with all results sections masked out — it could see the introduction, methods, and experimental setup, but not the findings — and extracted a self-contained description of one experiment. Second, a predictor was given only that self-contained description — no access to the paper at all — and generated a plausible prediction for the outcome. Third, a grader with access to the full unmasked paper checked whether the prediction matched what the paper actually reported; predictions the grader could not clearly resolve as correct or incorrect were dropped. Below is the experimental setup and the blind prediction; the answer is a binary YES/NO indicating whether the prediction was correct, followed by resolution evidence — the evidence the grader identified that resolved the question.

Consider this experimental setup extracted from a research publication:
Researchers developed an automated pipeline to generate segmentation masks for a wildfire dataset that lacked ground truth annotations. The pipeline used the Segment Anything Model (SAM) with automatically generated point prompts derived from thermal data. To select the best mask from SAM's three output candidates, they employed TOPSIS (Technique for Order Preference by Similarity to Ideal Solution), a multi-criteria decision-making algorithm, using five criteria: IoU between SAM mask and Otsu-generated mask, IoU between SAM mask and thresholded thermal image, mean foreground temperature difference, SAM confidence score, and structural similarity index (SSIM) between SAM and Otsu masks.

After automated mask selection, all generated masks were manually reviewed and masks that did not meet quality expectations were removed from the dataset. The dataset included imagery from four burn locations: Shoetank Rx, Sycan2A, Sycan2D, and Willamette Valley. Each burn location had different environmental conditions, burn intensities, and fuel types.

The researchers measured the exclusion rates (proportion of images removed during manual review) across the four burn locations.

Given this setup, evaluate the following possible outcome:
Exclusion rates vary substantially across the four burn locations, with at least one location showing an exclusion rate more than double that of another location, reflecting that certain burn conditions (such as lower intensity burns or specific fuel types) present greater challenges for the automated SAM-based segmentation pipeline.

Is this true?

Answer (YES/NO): YES